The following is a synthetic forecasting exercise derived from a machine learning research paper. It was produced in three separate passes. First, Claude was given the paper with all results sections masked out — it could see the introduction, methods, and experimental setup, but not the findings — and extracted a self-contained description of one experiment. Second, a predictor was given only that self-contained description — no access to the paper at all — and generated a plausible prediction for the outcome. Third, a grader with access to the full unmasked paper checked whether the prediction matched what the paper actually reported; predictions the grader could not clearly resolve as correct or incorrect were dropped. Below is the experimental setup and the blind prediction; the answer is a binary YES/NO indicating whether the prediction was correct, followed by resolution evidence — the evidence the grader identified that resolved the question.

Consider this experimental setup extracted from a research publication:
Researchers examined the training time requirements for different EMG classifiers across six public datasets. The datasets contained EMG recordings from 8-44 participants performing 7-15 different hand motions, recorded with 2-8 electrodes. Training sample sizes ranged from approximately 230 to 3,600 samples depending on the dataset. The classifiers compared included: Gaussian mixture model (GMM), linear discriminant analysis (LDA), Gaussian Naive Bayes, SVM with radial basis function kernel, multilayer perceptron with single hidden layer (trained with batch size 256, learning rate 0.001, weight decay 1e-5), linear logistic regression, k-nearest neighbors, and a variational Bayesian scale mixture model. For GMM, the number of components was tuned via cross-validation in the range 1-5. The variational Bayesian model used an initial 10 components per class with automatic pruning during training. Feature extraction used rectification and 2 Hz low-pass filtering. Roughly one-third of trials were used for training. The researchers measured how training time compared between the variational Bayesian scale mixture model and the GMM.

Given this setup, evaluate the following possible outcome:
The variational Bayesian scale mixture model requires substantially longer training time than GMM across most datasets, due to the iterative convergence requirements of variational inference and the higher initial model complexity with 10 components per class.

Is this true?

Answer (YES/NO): YES